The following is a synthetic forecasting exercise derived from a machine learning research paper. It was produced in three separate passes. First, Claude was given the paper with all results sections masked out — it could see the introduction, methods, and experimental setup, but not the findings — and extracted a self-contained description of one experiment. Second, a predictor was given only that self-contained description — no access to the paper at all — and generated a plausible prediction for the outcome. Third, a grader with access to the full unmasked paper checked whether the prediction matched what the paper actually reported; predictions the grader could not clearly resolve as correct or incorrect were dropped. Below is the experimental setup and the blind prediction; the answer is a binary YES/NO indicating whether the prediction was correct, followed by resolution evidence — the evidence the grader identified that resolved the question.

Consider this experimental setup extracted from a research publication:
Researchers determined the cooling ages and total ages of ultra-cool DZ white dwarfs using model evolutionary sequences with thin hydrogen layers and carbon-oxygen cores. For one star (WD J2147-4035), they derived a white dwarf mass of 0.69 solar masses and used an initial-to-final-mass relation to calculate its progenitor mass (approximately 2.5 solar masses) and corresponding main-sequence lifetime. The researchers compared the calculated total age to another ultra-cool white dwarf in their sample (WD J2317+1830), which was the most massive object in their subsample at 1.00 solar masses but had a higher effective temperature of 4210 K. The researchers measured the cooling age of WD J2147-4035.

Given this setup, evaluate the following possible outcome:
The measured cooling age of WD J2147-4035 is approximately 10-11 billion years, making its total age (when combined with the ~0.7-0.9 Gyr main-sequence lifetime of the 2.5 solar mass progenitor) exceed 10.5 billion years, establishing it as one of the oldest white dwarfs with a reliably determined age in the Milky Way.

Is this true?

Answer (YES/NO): NO